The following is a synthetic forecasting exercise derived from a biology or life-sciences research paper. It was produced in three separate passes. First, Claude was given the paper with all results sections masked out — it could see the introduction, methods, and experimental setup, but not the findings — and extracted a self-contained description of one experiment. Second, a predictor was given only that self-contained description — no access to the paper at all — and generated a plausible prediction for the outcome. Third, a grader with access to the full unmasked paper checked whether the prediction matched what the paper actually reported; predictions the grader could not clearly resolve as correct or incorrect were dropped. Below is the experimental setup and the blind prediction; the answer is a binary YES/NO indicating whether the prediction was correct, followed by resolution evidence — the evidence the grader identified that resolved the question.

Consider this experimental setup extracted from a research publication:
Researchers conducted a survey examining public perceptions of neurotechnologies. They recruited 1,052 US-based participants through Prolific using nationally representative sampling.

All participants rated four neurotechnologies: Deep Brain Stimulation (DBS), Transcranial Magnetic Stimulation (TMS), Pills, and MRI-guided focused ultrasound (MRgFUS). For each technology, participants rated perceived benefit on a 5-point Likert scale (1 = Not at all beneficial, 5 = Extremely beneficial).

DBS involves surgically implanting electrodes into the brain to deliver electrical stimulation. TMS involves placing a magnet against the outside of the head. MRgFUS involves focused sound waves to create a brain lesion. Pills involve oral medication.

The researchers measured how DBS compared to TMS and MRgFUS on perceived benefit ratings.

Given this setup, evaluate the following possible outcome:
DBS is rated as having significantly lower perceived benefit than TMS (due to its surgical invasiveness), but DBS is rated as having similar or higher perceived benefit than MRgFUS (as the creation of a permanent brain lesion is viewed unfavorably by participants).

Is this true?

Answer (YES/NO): NO